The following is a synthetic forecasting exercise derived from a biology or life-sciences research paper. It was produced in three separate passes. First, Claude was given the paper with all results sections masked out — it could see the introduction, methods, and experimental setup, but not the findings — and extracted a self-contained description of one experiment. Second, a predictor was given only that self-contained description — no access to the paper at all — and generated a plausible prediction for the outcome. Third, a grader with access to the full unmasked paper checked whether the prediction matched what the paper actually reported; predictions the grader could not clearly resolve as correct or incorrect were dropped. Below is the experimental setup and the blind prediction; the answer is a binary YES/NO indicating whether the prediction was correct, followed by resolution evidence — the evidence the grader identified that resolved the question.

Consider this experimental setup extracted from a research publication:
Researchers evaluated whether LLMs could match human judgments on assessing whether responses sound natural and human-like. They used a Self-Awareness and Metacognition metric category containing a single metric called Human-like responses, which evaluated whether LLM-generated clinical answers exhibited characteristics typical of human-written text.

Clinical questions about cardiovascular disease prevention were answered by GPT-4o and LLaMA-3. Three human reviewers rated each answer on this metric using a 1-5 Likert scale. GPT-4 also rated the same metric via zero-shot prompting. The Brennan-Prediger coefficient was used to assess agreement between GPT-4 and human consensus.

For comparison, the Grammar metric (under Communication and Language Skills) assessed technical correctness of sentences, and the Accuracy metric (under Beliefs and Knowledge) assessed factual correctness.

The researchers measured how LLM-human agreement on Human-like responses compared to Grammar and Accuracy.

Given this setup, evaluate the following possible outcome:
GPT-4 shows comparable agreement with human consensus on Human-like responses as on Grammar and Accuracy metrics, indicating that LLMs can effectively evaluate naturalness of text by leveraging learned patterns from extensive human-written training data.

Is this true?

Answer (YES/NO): NO